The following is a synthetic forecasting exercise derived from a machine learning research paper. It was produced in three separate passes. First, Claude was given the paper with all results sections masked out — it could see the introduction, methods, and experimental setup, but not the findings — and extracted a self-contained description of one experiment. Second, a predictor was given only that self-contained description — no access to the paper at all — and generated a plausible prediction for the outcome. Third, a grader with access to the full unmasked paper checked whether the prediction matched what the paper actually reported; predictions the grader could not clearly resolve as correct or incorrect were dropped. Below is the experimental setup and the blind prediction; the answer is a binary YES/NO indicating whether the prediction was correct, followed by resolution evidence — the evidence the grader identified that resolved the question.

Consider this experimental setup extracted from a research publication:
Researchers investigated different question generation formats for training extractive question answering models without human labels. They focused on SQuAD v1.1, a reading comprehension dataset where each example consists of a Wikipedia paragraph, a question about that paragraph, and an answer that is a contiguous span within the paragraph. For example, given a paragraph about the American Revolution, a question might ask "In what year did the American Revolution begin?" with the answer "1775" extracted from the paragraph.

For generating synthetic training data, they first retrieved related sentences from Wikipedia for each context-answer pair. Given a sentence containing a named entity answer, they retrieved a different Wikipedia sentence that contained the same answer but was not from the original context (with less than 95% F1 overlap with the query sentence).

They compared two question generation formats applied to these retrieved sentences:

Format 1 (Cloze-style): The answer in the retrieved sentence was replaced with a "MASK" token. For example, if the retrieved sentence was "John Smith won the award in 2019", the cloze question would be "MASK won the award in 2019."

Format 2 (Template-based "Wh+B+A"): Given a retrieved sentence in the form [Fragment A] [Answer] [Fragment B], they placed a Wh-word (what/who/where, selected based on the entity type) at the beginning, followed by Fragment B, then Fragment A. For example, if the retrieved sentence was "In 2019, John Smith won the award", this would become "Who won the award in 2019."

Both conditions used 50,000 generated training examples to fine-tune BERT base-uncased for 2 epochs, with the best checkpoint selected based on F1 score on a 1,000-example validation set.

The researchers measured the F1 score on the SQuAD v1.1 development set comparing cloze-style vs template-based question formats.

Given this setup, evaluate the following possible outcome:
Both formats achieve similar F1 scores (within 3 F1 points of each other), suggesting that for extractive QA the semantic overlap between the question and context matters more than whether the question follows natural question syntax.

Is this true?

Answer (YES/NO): NO